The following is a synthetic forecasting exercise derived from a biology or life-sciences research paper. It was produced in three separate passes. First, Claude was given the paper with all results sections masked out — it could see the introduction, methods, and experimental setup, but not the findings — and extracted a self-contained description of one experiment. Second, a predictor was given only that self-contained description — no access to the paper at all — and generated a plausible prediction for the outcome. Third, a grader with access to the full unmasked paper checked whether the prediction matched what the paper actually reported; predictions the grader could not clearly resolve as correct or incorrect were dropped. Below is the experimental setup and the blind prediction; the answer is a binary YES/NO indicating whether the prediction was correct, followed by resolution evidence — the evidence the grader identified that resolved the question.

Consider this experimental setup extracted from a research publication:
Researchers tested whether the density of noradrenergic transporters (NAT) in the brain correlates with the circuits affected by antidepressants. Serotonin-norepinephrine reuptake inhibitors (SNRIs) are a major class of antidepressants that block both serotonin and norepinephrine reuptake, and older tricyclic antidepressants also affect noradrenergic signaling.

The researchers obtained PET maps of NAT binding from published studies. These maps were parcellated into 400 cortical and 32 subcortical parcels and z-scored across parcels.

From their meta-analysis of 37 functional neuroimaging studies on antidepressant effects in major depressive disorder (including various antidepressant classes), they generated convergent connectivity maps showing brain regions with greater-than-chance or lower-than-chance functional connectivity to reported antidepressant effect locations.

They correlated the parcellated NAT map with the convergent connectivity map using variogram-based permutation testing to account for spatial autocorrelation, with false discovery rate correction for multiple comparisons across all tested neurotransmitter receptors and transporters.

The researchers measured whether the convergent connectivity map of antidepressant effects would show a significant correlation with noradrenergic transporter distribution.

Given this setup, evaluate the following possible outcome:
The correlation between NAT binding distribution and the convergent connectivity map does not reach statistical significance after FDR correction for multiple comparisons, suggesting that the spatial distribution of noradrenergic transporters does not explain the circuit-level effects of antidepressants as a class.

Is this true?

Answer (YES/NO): YES